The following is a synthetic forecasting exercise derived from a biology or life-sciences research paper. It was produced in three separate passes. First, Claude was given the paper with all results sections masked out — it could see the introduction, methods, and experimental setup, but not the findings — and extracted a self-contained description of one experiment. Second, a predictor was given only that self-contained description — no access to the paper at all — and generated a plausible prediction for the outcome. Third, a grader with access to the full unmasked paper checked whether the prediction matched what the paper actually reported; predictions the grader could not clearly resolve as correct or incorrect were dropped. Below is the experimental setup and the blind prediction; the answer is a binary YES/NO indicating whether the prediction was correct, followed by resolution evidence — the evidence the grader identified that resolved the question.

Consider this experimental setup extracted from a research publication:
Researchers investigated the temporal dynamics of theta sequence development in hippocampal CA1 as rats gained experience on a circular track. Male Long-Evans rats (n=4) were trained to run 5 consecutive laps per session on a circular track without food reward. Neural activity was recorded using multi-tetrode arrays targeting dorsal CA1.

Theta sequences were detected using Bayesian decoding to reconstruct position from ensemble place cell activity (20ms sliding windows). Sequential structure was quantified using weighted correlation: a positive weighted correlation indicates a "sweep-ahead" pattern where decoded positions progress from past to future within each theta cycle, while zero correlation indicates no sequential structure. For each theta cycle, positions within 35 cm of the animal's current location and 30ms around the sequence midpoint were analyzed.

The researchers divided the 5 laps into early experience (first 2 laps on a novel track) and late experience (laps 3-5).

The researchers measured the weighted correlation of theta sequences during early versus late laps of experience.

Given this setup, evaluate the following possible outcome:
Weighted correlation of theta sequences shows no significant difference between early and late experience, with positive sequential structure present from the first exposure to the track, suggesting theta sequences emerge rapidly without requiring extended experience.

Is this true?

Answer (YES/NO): NO